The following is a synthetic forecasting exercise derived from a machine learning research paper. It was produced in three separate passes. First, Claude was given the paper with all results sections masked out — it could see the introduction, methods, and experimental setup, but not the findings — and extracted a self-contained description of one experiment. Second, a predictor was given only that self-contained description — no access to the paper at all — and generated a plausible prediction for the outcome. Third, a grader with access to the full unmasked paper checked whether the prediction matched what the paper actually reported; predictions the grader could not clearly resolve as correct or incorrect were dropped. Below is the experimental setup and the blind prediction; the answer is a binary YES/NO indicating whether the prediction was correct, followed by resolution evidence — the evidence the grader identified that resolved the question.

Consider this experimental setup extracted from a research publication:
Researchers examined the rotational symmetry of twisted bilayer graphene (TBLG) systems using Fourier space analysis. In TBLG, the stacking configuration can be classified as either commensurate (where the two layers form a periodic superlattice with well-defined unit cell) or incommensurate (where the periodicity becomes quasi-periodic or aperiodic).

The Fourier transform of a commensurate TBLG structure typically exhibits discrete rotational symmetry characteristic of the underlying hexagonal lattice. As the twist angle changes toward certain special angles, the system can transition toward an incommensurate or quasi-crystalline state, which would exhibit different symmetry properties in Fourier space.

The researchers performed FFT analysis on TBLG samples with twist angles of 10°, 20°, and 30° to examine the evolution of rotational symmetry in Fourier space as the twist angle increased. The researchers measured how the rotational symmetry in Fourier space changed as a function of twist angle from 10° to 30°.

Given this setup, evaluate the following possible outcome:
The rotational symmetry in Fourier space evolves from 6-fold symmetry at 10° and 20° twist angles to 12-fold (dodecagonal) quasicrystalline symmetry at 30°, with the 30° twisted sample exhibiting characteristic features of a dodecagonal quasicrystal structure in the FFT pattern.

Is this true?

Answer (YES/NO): NO